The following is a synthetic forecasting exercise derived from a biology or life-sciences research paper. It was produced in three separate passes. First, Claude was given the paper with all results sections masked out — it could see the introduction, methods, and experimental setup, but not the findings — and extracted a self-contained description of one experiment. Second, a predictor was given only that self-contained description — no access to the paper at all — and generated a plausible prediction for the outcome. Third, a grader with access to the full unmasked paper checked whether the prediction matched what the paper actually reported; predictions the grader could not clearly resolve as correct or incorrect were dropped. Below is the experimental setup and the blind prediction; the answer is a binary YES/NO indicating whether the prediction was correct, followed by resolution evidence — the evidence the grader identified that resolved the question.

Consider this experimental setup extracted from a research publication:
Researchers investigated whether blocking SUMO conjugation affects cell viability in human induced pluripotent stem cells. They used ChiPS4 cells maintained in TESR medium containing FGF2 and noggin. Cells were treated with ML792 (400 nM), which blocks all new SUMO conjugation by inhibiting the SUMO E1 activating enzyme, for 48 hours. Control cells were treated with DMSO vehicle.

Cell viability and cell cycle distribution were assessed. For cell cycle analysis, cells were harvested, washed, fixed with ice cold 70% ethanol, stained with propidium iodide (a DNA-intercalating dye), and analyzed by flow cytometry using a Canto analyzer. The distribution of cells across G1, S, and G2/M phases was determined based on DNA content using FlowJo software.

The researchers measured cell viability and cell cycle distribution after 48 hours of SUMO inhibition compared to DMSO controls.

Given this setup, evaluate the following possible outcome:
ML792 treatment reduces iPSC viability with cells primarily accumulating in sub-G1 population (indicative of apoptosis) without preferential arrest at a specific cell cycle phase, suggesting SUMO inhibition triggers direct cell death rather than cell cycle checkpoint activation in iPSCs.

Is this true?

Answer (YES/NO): NO